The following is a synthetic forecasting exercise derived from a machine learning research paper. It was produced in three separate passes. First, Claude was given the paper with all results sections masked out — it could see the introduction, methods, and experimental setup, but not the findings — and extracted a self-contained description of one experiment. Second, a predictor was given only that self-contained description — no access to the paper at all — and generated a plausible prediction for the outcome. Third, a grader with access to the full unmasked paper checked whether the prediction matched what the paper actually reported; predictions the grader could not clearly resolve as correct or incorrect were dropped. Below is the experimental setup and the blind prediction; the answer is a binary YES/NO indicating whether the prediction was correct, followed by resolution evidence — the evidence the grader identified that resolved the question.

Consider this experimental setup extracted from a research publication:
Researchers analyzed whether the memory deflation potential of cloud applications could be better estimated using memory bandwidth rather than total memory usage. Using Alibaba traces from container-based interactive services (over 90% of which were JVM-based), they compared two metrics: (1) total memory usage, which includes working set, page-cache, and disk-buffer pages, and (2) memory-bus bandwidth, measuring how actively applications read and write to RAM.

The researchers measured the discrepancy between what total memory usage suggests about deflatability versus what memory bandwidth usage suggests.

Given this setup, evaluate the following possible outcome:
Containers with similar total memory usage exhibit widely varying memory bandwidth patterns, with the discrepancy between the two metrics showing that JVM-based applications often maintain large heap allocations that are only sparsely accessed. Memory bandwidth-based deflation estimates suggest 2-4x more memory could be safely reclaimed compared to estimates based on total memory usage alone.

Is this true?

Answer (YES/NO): NO